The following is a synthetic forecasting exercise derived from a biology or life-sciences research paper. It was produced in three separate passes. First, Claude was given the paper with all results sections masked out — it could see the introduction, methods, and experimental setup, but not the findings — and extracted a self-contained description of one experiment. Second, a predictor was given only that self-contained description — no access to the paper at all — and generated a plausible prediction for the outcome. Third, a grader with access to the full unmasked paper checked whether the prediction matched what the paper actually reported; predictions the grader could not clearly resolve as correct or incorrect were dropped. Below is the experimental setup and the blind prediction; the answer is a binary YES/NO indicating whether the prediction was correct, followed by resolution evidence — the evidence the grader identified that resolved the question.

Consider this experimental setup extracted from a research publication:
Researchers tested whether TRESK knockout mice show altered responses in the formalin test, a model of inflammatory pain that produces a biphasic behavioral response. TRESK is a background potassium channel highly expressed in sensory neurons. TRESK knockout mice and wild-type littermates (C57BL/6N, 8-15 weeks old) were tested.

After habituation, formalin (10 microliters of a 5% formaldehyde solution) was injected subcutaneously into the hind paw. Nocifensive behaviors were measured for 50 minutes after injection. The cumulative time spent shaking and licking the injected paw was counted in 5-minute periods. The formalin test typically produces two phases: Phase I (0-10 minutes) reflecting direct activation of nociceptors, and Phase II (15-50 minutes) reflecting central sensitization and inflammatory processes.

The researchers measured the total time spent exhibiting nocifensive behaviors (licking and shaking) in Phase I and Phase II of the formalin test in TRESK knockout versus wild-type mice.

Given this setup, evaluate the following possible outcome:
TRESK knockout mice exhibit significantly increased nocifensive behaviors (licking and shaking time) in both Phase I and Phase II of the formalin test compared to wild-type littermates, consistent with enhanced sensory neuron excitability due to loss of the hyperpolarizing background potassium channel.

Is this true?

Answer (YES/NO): NO